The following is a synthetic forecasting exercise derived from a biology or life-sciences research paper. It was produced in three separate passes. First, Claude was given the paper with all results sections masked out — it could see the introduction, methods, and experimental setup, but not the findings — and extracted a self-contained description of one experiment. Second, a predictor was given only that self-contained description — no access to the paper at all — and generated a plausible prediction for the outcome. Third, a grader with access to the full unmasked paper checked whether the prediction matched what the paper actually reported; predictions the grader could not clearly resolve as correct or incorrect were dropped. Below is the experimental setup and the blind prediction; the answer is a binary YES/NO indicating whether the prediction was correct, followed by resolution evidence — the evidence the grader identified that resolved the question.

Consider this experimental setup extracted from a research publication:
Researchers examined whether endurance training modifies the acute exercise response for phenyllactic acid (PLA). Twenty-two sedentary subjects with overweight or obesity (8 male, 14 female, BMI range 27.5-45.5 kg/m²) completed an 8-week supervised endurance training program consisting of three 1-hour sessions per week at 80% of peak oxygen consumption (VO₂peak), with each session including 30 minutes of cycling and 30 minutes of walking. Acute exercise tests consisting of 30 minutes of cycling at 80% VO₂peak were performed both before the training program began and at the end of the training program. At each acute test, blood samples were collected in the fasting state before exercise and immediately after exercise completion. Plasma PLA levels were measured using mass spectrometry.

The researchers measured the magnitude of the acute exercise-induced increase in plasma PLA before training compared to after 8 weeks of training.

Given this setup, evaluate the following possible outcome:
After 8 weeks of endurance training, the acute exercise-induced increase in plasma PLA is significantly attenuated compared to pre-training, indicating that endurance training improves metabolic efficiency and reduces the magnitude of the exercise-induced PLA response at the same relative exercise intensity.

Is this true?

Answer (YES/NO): NO